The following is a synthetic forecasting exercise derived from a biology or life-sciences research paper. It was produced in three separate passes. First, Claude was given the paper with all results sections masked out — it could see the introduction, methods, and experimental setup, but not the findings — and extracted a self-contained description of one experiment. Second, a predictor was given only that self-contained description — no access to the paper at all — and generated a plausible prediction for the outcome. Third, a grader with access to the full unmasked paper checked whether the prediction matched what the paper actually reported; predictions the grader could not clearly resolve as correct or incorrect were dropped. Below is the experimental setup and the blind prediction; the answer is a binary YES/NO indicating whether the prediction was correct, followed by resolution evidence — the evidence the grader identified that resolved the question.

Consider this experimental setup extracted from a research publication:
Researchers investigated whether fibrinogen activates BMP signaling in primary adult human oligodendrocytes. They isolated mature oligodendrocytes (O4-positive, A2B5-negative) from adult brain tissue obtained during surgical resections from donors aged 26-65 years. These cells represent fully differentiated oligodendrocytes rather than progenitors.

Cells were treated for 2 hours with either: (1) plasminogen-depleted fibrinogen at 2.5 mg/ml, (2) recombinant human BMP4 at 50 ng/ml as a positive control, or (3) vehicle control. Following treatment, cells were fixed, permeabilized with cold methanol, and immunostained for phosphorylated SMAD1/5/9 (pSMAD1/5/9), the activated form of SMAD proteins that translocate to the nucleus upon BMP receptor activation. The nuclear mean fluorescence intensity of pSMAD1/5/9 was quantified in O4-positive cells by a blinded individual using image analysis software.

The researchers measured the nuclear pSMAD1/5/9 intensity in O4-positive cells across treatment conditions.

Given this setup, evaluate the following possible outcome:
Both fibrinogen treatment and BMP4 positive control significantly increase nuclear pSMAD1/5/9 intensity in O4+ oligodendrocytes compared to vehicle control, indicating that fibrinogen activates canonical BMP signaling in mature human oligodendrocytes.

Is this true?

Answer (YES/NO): YES